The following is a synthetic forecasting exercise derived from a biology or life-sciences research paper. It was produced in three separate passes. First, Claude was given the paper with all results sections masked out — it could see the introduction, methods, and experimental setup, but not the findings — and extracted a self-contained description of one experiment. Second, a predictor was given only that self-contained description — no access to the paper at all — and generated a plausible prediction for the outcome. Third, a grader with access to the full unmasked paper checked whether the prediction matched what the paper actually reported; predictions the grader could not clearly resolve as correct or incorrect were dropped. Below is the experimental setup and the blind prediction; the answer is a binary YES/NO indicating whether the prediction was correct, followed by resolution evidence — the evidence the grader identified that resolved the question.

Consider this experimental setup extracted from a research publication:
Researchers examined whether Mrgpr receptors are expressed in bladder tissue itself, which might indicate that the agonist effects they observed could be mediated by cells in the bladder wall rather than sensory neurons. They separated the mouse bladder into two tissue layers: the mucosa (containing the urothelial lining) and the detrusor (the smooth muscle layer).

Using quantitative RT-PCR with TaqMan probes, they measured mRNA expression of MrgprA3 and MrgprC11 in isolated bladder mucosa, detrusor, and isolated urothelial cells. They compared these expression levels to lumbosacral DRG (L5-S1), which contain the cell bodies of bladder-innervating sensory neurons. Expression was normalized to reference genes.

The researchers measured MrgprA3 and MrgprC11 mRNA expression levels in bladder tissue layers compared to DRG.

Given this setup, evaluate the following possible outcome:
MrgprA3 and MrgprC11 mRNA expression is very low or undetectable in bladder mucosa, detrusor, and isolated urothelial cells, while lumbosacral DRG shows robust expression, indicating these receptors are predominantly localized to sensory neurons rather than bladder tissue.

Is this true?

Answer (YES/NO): YES